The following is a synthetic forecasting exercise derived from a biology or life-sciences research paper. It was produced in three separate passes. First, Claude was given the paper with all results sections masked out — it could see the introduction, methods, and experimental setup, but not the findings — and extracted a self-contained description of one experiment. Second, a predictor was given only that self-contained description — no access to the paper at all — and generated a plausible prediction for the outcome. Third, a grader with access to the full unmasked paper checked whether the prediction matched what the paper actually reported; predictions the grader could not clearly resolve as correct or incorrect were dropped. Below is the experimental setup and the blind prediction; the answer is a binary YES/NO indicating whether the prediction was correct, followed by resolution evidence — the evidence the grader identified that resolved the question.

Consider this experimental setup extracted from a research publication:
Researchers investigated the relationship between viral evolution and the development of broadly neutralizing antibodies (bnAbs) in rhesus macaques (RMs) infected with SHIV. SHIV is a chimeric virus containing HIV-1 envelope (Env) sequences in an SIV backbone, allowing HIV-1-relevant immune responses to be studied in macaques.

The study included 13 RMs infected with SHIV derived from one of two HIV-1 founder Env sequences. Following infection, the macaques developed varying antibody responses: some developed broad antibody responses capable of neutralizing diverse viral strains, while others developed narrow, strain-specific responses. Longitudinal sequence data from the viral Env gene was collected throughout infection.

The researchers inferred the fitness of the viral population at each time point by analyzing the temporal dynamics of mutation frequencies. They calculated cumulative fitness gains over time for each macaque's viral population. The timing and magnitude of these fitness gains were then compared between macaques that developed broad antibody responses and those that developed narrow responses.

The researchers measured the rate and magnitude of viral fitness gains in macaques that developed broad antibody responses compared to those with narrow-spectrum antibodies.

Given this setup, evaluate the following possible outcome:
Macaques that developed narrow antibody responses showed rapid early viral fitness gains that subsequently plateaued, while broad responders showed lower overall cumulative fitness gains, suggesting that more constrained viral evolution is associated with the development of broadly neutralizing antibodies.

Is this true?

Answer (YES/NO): NO